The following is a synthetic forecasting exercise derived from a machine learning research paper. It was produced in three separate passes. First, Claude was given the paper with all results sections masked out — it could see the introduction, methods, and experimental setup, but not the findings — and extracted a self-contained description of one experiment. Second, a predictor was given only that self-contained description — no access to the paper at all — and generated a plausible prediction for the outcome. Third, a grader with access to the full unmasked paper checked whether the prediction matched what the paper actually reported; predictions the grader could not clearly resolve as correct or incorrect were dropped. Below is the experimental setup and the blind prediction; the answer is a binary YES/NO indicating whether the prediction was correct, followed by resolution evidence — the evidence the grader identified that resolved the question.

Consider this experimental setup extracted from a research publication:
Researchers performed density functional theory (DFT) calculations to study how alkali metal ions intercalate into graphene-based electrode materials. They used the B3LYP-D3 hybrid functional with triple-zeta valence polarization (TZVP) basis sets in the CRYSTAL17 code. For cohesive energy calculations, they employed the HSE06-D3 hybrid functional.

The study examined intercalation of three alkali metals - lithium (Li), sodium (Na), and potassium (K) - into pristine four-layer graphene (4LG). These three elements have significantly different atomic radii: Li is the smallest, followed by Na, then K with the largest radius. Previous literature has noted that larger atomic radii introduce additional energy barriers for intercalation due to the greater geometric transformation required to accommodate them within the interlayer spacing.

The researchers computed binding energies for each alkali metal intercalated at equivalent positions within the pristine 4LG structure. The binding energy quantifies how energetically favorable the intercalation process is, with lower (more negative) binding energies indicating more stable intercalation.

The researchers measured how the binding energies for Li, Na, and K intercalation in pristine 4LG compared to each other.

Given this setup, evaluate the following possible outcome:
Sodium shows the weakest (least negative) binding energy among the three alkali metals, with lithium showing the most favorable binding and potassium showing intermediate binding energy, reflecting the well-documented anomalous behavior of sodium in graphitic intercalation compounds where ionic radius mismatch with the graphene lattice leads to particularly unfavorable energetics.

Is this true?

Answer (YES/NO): YES